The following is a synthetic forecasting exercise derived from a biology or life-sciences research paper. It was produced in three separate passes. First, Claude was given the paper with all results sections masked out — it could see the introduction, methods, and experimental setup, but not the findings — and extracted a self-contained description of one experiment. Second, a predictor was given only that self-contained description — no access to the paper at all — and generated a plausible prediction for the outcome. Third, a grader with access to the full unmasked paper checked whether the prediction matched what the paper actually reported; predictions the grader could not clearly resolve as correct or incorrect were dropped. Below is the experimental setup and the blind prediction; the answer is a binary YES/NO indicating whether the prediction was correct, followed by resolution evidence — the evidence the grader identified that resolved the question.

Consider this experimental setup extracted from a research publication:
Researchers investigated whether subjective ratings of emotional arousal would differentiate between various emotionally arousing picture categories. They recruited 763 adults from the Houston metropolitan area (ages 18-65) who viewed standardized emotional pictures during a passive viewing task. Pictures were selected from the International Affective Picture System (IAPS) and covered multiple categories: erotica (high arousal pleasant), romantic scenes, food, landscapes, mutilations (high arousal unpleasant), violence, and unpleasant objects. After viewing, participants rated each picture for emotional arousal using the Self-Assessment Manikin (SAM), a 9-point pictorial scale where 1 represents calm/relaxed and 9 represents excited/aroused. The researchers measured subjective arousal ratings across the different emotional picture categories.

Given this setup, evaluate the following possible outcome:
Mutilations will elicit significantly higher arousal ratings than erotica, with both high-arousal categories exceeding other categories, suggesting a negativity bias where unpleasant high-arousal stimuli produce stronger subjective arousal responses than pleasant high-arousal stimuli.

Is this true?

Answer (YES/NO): NO